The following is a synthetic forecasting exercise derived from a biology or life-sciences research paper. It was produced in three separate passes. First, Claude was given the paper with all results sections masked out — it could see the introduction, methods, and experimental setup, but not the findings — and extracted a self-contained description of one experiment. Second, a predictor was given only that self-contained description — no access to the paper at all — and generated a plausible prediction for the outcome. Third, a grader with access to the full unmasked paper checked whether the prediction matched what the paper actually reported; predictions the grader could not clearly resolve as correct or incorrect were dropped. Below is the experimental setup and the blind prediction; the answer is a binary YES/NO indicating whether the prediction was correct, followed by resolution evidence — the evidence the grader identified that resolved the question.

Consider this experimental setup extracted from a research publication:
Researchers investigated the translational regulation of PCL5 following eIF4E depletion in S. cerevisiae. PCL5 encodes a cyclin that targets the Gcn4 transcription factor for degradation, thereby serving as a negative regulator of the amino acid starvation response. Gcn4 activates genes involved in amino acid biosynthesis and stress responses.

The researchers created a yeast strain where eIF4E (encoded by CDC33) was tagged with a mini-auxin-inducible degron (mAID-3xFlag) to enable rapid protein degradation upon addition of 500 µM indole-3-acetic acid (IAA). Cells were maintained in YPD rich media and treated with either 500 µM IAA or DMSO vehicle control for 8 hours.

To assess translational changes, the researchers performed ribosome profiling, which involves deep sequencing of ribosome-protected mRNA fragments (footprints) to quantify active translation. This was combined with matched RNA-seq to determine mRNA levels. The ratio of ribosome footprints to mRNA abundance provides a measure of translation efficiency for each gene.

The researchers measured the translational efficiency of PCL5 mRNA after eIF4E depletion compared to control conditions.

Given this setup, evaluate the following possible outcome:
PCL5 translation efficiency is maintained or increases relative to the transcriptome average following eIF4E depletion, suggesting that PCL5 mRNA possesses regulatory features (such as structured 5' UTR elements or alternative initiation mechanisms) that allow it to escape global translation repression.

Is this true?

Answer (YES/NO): NO